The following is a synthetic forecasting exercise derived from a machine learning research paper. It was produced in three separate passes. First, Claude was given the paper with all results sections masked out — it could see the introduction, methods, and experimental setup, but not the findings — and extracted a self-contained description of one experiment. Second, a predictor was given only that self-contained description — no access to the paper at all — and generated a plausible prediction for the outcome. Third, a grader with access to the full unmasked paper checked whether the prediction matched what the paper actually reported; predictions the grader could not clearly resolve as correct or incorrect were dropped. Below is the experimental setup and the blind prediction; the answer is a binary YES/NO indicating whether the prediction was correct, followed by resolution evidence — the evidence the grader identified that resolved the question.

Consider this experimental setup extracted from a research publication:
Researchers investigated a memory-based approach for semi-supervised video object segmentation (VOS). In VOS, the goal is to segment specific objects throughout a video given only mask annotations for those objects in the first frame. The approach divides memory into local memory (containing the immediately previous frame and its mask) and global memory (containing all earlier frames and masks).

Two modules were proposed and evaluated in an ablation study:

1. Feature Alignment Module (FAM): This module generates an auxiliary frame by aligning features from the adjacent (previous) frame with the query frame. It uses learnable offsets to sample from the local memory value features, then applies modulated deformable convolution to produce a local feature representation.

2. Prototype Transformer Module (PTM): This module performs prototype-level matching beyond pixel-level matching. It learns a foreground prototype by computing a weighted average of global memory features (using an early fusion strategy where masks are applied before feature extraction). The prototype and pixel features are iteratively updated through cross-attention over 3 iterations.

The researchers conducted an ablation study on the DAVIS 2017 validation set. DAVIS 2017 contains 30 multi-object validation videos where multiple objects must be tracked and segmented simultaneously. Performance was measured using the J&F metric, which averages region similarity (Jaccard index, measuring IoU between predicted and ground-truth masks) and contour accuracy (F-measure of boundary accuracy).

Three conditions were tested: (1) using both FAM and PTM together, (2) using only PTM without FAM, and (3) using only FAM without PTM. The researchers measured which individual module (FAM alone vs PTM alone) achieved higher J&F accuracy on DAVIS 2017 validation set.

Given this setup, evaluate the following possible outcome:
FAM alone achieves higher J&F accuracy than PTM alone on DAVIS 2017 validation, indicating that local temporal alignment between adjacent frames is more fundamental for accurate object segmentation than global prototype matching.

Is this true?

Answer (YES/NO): NO